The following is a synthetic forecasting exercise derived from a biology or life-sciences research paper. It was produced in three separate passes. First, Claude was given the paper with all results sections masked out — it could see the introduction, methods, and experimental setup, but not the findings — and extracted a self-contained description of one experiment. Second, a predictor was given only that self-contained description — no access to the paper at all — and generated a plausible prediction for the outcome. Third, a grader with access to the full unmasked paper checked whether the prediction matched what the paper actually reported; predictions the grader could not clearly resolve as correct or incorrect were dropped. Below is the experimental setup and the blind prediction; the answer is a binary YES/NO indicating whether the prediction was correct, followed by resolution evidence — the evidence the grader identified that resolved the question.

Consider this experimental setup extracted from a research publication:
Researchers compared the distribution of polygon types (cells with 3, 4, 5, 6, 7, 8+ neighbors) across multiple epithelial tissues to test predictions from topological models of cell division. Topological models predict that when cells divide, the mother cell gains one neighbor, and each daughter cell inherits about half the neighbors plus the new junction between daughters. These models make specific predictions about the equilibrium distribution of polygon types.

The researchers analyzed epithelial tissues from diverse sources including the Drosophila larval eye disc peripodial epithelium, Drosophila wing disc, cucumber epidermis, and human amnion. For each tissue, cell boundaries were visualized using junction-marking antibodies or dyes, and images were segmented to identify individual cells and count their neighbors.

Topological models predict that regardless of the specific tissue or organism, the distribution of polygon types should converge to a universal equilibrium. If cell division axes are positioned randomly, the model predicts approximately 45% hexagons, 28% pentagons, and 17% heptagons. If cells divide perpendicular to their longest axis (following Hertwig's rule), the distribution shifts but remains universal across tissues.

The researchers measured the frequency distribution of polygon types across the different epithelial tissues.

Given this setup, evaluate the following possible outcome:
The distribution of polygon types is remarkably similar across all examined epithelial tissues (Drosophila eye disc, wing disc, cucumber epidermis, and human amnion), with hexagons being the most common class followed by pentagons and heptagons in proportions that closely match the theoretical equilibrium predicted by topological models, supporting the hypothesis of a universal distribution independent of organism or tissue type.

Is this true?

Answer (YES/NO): NO